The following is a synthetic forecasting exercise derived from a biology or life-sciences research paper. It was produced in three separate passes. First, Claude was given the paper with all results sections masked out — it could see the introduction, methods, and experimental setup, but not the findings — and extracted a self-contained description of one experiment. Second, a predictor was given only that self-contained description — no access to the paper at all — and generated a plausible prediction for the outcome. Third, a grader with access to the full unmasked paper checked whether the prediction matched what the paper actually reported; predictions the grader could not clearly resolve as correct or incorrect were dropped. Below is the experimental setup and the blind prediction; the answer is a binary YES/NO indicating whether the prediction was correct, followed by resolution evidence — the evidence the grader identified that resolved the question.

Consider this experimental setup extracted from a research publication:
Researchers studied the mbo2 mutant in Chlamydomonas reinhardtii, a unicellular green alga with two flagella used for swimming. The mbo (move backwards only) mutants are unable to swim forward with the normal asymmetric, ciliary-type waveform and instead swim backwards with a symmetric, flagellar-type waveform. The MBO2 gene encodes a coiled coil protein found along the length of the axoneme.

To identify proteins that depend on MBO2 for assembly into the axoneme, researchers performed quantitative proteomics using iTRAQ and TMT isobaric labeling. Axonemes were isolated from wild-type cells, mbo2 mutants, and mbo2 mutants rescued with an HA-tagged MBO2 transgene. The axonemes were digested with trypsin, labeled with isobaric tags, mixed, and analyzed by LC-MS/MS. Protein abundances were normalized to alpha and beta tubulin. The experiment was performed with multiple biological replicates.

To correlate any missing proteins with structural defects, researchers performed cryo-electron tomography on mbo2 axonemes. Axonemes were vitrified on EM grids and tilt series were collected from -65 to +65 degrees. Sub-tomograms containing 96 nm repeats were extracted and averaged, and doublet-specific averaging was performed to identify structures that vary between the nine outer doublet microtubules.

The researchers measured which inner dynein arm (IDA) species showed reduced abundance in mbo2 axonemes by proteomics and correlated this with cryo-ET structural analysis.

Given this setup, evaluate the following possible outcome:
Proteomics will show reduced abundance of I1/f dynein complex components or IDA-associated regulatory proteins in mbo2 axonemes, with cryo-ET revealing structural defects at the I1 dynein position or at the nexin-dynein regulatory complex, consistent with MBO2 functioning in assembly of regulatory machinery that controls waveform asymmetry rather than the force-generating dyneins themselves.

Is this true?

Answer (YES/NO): NO